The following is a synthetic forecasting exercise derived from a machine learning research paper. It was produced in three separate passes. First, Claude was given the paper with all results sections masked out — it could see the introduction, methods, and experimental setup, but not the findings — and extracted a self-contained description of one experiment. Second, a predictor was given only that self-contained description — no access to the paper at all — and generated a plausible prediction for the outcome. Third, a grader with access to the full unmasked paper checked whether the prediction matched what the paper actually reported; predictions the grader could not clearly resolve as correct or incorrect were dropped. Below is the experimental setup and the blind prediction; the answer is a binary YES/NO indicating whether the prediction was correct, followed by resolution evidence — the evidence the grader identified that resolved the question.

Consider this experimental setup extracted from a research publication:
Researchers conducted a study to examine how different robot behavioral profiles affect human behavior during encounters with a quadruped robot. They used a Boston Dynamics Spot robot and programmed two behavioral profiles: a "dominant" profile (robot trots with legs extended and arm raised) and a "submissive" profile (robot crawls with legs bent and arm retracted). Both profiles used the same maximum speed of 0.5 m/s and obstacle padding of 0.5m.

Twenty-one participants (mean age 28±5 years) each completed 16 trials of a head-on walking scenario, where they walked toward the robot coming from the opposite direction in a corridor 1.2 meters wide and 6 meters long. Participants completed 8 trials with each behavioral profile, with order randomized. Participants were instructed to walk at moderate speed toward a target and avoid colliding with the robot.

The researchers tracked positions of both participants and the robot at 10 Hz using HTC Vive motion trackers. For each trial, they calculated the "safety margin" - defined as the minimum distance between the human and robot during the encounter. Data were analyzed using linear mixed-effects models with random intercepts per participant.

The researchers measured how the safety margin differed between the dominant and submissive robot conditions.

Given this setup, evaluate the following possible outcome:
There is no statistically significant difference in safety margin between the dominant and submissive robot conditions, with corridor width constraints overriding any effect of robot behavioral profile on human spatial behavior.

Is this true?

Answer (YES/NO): YES